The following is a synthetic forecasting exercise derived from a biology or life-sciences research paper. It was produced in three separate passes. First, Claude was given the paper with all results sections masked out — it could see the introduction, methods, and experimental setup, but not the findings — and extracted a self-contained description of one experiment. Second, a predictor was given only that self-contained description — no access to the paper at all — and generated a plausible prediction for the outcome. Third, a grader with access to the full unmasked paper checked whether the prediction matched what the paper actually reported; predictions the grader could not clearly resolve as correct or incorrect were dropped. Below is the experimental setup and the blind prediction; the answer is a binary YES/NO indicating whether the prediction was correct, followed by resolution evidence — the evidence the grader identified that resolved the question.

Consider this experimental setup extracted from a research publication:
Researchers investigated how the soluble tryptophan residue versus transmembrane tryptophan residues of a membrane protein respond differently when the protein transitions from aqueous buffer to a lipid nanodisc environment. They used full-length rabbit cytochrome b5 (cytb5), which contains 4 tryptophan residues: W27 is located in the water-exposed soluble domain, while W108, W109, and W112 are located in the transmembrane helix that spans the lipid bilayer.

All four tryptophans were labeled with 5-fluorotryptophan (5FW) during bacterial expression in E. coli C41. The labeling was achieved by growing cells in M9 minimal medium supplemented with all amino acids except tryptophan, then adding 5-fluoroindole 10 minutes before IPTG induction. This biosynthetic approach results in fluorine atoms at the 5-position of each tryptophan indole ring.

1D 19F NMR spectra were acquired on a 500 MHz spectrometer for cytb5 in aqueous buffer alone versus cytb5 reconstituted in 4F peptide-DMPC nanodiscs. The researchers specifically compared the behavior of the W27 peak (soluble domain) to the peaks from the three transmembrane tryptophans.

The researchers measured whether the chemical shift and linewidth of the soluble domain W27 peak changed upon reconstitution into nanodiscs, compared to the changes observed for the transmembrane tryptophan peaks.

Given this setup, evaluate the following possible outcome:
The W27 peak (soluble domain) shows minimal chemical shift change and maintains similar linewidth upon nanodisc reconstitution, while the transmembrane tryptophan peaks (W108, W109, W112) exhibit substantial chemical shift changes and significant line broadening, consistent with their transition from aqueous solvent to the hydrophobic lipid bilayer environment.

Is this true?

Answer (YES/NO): NO